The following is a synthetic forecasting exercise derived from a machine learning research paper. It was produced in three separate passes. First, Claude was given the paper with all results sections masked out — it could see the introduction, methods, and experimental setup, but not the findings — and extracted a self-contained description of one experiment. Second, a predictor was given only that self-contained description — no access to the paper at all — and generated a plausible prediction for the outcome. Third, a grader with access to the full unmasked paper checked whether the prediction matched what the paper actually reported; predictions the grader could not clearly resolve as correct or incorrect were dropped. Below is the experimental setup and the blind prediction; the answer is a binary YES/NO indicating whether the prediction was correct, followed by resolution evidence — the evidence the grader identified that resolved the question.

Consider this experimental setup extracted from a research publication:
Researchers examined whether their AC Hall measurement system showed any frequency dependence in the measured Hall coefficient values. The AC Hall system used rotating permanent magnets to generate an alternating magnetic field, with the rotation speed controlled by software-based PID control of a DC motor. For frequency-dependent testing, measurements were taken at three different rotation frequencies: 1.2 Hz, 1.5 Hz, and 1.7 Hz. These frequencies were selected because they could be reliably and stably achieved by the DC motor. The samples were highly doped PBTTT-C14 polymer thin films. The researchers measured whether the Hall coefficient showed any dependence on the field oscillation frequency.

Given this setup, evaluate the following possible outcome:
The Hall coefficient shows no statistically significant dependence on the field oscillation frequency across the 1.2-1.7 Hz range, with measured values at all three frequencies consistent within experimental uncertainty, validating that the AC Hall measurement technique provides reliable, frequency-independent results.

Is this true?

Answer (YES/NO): YES